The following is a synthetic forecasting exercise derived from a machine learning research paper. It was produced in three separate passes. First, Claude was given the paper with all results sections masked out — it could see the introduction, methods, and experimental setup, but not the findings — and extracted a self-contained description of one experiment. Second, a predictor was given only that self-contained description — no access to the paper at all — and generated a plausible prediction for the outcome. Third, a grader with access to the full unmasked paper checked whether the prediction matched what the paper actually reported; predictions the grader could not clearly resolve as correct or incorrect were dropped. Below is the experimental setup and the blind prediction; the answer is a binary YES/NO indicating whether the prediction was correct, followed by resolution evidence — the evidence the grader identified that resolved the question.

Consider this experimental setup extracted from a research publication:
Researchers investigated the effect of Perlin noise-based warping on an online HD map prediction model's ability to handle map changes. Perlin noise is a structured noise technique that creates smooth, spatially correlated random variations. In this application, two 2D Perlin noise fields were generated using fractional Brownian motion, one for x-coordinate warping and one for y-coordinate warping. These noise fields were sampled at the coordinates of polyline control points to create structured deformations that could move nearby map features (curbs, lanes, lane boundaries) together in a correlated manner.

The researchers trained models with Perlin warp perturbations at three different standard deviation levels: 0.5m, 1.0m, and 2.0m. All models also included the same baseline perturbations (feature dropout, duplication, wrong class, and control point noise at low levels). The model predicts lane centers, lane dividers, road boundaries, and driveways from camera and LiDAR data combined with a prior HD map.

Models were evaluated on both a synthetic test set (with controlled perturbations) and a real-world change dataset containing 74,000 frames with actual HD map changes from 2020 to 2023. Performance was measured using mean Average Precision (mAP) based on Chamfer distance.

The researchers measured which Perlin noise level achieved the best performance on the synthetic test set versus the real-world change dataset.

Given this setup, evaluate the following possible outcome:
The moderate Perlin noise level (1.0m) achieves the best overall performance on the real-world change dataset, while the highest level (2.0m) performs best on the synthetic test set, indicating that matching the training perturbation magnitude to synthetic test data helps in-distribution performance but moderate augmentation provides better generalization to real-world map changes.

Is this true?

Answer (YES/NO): NO